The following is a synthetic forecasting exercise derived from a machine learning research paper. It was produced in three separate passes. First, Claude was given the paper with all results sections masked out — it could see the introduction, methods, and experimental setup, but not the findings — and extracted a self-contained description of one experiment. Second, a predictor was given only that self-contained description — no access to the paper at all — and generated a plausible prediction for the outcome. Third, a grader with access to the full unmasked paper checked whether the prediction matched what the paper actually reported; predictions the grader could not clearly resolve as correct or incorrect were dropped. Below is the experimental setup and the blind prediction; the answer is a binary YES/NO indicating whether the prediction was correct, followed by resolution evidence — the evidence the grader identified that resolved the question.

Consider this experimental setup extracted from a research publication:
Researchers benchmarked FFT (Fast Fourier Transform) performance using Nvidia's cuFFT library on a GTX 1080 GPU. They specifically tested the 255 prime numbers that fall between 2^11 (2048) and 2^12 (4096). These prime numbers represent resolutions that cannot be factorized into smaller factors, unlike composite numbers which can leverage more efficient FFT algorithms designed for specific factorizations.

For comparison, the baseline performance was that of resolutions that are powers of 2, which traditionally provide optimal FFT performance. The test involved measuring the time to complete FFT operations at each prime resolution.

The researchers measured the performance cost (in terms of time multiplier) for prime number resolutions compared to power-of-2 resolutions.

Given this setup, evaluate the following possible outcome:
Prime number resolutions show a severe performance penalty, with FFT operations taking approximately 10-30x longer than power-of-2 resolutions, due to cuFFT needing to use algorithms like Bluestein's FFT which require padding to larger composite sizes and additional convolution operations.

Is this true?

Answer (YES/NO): YES